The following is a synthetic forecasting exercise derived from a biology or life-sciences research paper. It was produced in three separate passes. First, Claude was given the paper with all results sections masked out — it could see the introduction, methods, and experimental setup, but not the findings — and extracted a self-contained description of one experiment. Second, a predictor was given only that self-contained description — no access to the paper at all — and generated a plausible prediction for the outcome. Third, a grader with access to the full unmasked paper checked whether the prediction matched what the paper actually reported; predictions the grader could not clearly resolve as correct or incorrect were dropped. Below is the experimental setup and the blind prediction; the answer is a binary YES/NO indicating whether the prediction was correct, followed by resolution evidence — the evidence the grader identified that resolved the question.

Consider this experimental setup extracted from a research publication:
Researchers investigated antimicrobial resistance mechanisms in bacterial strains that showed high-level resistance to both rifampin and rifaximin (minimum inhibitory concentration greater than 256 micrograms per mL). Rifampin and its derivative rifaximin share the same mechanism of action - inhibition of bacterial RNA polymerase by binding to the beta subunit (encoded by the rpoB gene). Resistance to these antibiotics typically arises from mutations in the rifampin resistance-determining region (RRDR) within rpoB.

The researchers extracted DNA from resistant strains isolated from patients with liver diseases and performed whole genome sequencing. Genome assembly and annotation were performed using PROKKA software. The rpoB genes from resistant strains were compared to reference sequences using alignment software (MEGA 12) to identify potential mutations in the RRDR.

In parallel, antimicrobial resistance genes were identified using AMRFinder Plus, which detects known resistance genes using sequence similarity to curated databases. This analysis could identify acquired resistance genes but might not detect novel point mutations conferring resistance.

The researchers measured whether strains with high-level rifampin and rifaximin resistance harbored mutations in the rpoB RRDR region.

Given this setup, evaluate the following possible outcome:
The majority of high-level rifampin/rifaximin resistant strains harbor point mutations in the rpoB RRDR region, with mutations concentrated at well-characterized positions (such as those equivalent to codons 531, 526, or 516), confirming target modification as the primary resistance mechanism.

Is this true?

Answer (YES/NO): NO